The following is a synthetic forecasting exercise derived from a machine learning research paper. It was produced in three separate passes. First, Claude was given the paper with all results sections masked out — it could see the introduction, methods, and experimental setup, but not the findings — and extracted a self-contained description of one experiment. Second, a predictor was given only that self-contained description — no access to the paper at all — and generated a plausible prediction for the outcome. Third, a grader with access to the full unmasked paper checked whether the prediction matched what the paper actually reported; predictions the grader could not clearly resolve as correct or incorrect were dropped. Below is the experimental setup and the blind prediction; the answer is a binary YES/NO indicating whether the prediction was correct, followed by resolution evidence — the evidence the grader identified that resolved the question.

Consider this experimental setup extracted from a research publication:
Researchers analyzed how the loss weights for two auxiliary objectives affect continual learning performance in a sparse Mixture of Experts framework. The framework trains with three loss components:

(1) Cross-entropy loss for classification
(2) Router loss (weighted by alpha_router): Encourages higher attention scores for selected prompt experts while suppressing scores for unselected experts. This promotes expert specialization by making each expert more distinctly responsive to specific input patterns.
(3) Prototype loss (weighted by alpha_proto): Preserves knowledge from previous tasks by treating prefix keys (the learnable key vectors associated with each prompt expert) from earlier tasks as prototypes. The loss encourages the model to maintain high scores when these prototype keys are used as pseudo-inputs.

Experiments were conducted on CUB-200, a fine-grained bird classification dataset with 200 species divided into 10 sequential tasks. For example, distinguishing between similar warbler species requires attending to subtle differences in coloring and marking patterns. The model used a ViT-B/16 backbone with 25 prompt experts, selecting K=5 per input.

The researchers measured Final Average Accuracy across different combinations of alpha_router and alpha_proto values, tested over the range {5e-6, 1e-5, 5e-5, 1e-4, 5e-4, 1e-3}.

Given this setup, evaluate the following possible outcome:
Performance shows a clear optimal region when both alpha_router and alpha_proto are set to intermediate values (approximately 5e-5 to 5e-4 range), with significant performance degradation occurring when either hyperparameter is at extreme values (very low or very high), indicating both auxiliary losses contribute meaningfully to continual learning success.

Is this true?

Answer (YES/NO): NO